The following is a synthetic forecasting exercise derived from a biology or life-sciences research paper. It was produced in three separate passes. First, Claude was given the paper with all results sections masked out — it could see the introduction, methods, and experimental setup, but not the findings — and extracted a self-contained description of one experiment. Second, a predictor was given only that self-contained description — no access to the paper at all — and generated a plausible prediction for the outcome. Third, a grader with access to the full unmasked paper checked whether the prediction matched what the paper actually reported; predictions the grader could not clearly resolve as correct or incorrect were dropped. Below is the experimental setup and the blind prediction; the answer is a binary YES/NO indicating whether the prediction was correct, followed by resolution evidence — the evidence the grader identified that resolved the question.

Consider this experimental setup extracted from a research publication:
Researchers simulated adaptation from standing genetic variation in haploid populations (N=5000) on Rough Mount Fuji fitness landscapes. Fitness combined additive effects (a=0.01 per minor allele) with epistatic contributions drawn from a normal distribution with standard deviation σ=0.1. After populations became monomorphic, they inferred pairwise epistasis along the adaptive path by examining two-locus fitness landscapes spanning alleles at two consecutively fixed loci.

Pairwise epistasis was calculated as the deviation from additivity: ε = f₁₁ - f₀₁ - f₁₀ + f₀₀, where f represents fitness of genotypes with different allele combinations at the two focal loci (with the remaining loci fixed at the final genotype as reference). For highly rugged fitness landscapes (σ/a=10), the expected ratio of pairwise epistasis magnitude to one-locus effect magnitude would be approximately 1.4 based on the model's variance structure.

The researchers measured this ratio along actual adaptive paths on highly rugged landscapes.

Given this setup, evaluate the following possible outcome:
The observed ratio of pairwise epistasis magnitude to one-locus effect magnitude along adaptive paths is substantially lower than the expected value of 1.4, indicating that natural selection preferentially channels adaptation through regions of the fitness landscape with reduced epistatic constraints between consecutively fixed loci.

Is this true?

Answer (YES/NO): YES